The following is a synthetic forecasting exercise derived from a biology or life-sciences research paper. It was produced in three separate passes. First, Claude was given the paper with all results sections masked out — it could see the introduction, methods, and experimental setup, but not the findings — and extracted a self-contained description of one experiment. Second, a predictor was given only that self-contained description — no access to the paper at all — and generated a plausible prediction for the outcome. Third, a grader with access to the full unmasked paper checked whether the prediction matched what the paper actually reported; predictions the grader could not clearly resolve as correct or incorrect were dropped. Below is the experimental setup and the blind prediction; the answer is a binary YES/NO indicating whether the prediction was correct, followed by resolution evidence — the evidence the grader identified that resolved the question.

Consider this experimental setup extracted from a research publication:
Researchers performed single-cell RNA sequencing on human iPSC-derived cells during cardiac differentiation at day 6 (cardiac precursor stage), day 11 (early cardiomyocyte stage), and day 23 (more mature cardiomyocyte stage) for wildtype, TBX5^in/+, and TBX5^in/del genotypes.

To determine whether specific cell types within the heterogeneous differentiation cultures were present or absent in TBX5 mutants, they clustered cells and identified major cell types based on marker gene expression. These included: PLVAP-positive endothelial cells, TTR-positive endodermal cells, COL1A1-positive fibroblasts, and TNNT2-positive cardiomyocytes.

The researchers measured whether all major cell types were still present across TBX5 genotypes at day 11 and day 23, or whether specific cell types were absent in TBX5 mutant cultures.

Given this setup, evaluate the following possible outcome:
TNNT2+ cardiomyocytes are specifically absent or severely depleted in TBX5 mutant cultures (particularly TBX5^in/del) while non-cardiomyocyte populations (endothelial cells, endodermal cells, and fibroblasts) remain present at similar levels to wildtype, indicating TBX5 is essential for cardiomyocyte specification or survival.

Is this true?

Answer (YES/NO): NO